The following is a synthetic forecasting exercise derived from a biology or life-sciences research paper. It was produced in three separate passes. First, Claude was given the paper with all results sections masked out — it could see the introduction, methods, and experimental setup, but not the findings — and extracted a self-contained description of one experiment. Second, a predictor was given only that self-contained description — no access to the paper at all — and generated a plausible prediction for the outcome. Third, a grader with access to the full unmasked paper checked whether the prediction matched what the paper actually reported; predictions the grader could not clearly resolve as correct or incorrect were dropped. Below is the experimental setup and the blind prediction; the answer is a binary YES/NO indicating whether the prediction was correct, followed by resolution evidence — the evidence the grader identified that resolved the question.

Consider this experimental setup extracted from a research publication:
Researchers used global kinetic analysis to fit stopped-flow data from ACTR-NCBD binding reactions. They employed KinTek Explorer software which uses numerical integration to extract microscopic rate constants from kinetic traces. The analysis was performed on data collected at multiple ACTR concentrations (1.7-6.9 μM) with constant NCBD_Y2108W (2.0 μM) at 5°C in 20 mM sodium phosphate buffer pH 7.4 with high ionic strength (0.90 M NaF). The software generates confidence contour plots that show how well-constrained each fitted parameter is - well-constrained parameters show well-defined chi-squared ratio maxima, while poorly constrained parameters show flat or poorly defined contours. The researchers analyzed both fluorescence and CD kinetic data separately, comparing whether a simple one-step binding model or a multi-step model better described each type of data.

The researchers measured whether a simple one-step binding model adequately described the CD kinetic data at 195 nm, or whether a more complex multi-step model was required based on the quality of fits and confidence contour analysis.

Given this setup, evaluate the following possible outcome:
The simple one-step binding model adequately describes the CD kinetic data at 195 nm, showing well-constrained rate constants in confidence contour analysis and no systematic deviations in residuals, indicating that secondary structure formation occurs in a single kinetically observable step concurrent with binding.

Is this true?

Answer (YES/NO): NO